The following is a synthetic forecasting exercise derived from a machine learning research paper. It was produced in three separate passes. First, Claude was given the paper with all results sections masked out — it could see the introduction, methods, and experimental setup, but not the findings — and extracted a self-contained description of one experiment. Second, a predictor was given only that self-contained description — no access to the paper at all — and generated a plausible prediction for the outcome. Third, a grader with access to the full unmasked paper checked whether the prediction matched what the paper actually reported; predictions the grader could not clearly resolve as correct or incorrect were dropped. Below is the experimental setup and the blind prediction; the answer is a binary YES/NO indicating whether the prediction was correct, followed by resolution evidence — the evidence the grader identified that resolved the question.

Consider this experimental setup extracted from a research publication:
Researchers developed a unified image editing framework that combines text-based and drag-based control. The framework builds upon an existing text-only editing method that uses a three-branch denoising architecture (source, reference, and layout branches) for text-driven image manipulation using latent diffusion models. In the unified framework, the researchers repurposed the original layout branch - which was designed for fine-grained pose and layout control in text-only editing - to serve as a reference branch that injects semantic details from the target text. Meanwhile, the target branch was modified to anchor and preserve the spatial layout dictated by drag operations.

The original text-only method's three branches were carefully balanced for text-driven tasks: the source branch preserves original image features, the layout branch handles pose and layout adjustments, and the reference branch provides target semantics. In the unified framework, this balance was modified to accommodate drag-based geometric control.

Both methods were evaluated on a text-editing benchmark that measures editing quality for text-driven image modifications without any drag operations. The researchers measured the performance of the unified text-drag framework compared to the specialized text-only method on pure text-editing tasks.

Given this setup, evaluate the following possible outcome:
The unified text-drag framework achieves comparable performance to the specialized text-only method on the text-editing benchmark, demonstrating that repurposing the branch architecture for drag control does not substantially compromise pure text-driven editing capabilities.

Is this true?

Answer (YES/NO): NO